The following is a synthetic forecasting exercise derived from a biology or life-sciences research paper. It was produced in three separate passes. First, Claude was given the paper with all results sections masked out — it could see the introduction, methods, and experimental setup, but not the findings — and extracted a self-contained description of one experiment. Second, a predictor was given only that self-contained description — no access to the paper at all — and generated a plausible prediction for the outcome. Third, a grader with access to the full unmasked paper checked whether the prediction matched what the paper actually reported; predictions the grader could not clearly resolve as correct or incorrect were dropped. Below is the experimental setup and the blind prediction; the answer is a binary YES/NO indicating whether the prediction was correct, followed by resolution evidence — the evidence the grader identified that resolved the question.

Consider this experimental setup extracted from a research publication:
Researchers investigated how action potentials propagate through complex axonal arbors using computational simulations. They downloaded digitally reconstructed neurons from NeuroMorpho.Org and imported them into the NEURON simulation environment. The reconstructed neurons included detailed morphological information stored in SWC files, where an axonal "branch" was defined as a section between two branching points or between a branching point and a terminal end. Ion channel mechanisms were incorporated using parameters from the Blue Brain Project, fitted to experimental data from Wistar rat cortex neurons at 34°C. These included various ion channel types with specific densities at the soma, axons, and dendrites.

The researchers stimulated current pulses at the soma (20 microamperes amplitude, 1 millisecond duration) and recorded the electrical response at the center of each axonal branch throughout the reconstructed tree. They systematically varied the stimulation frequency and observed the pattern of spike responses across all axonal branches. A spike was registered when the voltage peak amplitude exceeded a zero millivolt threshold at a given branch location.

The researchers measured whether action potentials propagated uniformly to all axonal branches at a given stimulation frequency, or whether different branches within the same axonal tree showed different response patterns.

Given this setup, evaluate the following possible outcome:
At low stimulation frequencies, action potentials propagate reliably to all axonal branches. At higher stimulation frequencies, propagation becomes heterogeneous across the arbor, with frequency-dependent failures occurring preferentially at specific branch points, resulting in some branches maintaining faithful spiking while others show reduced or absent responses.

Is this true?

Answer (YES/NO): YES